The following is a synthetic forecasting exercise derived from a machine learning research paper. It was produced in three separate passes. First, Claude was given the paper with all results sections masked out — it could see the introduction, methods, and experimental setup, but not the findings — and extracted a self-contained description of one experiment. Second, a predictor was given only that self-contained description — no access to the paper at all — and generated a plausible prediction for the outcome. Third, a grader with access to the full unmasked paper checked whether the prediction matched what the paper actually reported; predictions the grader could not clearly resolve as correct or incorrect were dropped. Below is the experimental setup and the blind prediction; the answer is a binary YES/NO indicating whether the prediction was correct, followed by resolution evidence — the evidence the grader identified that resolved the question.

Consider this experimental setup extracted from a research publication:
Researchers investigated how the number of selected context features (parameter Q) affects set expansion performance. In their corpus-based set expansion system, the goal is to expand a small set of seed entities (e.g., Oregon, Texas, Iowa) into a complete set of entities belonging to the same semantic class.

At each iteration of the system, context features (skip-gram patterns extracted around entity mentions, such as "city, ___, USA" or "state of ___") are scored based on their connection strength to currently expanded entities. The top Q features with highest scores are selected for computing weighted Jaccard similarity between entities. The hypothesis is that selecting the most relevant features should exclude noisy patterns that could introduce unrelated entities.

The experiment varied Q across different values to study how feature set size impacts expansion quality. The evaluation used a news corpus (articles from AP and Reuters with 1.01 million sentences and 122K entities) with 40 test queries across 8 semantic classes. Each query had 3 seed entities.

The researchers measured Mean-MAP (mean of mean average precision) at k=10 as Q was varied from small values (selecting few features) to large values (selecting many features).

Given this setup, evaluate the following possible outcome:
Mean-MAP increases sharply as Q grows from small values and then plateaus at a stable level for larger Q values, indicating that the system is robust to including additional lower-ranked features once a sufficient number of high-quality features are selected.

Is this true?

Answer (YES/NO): NO